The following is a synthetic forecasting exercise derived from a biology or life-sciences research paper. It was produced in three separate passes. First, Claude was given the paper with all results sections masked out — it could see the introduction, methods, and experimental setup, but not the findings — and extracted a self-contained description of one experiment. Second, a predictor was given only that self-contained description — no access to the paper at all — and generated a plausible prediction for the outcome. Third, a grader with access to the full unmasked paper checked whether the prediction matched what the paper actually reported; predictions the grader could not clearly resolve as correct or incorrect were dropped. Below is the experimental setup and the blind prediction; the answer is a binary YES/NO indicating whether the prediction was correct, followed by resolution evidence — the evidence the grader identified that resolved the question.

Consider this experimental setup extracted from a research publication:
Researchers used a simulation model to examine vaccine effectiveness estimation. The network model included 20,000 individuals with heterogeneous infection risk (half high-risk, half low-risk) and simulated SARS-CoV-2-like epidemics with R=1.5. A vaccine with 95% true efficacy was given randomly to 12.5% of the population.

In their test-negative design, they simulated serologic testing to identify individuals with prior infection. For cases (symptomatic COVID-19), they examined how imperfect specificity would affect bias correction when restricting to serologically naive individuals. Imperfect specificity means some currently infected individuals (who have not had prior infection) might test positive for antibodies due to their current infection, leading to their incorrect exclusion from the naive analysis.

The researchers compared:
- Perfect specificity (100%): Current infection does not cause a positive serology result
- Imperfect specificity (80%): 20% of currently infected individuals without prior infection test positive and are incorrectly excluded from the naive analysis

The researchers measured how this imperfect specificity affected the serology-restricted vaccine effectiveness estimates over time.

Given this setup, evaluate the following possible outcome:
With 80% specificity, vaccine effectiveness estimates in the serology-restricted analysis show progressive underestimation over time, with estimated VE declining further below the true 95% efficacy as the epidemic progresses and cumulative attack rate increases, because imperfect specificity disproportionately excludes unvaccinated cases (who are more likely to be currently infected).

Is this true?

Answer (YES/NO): NO